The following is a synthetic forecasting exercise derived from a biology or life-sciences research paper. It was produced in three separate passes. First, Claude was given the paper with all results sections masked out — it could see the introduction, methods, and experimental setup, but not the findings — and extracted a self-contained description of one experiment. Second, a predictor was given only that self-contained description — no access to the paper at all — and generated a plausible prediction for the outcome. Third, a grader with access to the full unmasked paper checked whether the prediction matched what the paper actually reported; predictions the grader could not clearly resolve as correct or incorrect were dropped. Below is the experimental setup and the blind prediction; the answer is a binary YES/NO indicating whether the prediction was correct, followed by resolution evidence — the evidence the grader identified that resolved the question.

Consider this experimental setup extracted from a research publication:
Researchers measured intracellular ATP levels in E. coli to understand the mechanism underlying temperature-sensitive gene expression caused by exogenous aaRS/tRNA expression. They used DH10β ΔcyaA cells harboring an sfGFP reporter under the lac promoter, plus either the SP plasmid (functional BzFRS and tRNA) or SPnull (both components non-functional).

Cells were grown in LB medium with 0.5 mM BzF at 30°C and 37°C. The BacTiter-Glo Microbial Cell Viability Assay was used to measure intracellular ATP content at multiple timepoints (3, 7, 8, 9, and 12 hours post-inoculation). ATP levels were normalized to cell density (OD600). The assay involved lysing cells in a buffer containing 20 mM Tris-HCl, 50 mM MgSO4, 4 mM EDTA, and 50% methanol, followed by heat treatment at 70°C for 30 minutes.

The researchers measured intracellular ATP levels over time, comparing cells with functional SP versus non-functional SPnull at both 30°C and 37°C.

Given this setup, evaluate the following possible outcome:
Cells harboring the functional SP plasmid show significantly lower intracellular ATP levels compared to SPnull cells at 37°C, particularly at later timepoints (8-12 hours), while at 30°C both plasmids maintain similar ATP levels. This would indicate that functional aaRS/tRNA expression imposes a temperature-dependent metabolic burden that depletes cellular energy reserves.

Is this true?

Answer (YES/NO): NO